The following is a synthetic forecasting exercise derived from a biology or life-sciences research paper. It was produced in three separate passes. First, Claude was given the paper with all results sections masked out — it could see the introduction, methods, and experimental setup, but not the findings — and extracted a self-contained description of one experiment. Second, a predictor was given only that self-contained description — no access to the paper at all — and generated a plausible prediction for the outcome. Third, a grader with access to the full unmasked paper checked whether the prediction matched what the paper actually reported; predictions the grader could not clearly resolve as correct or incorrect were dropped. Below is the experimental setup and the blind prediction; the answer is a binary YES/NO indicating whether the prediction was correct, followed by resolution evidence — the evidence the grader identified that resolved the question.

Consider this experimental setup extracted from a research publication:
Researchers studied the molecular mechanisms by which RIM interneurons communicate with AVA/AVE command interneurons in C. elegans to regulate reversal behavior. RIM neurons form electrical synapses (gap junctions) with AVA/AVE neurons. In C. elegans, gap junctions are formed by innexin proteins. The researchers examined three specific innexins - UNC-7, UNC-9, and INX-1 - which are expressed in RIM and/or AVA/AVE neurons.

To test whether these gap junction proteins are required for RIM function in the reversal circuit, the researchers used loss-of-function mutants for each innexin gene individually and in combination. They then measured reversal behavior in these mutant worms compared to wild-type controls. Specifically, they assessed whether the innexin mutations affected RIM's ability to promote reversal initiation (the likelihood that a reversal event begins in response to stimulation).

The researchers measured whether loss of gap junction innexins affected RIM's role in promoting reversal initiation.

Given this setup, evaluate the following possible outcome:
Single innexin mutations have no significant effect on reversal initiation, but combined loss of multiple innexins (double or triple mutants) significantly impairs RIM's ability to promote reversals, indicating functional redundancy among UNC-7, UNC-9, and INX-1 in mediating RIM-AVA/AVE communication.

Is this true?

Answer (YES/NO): YES